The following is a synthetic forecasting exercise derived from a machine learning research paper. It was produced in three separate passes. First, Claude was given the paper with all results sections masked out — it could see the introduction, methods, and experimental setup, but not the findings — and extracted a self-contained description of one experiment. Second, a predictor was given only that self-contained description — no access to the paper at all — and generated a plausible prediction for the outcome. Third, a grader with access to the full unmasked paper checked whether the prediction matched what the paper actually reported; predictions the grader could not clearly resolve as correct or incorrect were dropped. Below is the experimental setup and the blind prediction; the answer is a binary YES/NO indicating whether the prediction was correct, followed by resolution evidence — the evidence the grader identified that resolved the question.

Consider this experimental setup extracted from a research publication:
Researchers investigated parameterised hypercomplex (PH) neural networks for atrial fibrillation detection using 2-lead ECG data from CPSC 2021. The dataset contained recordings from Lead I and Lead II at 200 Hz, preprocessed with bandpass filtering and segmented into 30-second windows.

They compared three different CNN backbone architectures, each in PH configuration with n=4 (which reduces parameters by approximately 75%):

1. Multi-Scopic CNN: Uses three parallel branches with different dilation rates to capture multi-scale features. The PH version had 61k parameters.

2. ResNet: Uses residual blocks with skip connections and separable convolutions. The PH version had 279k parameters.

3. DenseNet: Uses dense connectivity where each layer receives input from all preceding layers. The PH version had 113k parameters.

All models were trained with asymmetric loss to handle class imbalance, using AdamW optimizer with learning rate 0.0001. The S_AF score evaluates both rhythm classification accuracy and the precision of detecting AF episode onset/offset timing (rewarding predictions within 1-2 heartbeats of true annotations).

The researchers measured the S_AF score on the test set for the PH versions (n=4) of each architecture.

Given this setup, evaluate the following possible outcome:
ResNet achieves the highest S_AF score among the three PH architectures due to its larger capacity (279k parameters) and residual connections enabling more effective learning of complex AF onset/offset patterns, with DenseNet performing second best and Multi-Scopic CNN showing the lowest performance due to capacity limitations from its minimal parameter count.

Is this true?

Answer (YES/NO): NO